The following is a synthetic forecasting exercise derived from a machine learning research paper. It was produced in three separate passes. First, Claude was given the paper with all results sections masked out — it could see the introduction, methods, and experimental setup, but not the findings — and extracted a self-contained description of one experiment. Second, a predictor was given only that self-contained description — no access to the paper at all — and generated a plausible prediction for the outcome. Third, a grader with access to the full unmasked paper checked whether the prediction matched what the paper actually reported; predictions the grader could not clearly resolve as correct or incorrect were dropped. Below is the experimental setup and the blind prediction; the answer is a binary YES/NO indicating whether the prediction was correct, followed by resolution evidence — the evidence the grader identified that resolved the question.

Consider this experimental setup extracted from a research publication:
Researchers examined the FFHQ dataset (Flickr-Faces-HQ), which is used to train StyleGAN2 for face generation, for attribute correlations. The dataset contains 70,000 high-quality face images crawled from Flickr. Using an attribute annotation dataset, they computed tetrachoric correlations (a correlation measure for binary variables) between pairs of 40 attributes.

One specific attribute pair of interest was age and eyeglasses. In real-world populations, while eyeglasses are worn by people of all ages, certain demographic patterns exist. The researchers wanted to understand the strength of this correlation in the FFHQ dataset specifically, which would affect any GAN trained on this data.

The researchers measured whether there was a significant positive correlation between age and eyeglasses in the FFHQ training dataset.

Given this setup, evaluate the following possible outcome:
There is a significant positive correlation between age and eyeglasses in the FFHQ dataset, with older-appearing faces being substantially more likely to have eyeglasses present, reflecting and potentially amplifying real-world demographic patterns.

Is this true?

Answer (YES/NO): YES